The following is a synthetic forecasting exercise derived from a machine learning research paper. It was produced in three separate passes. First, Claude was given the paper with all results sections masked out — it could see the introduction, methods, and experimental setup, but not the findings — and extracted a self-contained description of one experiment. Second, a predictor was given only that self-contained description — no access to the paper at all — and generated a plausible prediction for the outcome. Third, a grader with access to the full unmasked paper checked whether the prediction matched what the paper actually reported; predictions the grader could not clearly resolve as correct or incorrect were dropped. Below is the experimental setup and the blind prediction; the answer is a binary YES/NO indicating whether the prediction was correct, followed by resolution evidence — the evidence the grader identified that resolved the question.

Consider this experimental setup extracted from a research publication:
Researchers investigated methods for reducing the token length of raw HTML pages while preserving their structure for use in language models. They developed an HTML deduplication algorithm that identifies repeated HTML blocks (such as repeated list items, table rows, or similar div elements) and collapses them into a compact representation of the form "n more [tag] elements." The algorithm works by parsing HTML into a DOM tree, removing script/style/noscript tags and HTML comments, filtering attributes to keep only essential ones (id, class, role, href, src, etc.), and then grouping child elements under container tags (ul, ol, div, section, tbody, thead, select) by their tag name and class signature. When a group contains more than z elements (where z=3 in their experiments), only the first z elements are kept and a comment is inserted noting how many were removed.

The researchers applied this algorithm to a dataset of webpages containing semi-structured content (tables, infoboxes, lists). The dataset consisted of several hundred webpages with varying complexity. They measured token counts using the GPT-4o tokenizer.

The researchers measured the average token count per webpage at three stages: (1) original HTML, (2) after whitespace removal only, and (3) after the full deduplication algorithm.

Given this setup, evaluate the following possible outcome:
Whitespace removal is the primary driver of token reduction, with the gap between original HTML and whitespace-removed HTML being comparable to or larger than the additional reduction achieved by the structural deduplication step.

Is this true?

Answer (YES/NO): NO